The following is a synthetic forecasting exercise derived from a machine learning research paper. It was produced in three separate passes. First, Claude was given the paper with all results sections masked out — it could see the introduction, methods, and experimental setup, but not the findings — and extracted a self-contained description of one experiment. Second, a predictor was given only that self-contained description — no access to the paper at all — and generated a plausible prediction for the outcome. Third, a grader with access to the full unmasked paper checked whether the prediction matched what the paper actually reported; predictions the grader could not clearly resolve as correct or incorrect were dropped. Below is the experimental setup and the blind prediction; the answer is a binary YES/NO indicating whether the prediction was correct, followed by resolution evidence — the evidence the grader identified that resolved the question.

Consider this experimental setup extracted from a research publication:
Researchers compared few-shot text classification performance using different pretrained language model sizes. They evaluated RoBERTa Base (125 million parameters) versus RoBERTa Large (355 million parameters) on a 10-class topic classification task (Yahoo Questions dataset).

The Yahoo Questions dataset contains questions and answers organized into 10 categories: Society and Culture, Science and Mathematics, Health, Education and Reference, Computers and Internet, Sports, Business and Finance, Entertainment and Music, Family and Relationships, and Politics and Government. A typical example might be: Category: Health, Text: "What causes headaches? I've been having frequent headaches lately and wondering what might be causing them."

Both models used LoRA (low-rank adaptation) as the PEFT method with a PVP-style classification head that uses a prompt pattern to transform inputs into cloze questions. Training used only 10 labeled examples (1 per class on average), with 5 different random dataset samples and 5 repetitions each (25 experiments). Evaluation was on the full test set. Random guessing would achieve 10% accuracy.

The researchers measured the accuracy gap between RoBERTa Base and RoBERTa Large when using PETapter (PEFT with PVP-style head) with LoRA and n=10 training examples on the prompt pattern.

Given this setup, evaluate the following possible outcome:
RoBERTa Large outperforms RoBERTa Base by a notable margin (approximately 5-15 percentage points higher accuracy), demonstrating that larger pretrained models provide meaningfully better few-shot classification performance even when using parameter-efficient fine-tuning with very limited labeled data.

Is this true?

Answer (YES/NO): NO